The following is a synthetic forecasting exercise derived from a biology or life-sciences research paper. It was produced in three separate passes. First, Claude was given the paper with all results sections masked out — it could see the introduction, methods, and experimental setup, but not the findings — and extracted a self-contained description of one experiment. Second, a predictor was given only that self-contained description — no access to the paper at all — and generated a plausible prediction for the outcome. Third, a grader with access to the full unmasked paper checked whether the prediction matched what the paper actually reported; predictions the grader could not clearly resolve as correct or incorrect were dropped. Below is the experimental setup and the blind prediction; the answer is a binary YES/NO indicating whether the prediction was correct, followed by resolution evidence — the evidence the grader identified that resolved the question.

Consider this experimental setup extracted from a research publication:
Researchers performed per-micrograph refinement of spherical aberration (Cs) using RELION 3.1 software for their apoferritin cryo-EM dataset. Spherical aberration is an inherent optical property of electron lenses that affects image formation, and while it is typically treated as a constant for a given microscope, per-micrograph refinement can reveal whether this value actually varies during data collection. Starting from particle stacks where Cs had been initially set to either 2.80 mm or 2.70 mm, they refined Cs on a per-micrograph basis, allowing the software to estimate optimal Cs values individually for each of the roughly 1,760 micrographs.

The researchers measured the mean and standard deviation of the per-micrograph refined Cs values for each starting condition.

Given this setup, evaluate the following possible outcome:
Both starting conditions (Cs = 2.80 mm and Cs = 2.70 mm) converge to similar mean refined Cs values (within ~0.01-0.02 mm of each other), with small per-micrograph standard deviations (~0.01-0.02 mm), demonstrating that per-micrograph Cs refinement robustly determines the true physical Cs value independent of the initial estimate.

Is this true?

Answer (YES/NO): NO